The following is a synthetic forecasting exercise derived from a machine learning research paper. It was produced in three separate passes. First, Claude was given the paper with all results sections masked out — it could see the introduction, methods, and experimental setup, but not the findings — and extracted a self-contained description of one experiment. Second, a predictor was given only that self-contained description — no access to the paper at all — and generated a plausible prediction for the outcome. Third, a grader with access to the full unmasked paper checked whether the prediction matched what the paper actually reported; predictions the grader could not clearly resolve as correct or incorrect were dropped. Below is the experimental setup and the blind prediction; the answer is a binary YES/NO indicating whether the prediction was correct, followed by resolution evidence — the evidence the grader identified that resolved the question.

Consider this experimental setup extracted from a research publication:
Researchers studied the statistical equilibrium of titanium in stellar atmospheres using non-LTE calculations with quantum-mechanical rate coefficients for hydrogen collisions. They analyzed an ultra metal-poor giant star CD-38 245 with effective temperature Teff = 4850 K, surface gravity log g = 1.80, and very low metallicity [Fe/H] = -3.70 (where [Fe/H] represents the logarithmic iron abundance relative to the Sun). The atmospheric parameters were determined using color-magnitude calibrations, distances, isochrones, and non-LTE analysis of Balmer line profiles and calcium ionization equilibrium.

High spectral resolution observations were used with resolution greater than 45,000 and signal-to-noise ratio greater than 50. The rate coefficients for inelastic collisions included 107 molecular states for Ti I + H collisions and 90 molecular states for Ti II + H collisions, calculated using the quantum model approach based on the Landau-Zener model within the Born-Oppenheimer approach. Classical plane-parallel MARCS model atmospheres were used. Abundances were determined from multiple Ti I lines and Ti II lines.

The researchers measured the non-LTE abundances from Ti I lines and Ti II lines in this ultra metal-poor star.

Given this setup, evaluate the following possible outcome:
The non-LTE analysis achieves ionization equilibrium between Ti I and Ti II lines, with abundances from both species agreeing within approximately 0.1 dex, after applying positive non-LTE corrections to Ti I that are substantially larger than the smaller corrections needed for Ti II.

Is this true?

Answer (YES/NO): NO